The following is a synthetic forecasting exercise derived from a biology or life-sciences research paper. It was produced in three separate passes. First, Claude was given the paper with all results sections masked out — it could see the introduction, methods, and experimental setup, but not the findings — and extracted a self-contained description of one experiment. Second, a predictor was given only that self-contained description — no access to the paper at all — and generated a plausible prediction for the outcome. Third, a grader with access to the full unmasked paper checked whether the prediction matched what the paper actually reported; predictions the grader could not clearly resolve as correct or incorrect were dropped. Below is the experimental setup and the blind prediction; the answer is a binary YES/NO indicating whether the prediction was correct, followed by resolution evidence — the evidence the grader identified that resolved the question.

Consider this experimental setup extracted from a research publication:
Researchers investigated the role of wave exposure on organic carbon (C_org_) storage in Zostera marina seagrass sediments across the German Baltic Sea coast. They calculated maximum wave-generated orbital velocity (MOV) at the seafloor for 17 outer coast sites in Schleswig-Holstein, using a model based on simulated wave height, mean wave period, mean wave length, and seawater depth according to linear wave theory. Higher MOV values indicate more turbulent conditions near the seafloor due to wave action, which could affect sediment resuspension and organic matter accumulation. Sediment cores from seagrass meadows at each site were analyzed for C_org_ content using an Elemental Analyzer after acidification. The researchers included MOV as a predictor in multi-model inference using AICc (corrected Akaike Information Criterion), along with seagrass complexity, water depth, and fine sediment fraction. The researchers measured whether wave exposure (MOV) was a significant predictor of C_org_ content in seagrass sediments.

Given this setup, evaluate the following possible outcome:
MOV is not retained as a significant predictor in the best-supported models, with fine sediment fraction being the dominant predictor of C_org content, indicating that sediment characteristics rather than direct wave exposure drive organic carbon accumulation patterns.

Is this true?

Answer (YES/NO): NO